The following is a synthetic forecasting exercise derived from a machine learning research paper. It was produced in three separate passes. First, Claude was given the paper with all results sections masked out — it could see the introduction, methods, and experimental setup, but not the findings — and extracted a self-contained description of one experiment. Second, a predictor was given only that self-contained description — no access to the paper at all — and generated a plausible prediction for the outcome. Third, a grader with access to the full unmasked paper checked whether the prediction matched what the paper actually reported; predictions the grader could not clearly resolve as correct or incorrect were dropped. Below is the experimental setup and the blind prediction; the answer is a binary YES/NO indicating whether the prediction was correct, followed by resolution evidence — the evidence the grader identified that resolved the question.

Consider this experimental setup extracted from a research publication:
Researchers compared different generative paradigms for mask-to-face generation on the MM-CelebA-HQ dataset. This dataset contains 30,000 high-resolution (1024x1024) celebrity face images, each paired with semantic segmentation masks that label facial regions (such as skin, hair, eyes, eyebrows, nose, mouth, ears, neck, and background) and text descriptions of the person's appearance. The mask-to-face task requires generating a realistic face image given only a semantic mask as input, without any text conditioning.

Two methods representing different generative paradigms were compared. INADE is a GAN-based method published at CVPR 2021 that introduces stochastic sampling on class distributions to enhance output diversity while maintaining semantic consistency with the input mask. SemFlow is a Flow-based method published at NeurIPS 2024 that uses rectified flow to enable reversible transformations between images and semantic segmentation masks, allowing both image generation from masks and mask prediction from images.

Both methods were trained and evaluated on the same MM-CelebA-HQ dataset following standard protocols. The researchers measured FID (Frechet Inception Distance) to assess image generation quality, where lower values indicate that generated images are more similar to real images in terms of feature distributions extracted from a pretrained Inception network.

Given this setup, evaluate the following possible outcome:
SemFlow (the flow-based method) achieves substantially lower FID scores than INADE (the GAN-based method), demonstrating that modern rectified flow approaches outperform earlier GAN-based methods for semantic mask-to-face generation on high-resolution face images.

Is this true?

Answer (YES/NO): NO